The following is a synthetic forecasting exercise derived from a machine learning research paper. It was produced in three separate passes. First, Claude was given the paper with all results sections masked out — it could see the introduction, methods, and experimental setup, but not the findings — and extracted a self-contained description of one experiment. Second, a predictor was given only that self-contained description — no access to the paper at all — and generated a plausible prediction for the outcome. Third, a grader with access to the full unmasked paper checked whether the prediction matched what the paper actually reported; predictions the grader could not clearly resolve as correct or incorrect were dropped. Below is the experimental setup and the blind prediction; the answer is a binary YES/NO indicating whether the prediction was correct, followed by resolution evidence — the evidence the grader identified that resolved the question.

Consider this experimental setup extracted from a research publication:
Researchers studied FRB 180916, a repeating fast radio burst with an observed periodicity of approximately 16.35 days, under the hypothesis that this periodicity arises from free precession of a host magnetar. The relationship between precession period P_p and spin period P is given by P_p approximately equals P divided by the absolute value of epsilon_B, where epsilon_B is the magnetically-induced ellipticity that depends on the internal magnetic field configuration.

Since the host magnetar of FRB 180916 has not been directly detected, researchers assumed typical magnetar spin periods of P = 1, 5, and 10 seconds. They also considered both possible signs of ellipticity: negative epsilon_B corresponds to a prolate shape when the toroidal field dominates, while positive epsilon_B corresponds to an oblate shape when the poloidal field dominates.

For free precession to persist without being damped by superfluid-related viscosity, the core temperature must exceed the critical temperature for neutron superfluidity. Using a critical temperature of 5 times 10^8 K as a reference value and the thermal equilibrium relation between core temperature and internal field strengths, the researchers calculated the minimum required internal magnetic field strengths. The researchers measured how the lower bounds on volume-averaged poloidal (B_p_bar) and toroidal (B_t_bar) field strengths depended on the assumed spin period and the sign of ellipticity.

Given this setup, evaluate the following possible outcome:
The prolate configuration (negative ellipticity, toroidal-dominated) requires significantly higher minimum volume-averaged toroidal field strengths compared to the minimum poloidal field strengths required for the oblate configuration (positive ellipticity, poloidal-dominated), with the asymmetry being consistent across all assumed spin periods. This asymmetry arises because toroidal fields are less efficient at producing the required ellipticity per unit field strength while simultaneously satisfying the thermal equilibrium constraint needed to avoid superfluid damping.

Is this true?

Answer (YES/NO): NO